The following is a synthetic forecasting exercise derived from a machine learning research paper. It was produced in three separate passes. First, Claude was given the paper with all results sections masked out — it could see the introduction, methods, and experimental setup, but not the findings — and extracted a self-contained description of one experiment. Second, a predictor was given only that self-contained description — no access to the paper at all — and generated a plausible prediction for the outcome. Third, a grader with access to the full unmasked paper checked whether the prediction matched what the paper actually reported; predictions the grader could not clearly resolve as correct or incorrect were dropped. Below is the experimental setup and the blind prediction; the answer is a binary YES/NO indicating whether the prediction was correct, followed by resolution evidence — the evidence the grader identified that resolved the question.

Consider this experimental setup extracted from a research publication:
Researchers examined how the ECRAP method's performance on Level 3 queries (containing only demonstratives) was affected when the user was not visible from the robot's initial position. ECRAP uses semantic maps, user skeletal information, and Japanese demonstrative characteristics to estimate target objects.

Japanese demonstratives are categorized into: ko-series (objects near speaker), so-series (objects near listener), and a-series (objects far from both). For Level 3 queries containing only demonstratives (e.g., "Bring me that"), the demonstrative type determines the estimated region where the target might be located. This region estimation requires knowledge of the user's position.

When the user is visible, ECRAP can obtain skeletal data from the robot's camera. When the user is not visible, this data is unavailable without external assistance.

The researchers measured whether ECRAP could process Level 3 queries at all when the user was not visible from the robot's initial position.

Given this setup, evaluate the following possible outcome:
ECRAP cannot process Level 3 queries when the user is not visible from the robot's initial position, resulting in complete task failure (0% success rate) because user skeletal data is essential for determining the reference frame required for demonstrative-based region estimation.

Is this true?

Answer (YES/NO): YES